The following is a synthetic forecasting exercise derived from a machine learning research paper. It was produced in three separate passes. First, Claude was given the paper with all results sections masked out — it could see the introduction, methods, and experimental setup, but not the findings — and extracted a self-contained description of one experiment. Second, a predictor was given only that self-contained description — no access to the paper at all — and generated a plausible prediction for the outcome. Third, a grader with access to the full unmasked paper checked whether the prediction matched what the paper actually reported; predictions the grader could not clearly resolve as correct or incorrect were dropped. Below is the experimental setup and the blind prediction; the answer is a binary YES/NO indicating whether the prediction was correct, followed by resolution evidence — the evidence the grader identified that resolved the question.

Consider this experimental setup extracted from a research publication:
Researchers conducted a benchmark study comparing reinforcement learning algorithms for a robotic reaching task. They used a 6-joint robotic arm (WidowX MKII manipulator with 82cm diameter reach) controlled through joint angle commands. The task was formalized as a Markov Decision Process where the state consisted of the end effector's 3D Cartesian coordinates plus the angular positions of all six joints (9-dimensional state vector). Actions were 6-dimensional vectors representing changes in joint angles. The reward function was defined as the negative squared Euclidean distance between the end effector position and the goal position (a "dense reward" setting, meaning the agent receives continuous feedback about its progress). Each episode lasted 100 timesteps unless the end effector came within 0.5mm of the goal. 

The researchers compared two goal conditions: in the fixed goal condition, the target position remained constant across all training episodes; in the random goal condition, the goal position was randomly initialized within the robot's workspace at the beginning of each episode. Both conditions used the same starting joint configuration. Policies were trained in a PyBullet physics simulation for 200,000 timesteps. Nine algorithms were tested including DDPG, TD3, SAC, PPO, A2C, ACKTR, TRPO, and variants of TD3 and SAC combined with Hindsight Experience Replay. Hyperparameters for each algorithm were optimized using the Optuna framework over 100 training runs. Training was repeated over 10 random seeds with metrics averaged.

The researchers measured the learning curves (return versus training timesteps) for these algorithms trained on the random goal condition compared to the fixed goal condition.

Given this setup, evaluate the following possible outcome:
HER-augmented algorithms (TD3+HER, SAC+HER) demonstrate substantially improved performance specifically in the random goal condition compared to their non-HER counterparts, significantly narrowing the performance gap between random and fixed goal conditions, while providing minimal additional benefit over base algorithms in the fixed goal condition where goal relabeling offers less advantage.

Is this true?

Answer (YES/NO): YES